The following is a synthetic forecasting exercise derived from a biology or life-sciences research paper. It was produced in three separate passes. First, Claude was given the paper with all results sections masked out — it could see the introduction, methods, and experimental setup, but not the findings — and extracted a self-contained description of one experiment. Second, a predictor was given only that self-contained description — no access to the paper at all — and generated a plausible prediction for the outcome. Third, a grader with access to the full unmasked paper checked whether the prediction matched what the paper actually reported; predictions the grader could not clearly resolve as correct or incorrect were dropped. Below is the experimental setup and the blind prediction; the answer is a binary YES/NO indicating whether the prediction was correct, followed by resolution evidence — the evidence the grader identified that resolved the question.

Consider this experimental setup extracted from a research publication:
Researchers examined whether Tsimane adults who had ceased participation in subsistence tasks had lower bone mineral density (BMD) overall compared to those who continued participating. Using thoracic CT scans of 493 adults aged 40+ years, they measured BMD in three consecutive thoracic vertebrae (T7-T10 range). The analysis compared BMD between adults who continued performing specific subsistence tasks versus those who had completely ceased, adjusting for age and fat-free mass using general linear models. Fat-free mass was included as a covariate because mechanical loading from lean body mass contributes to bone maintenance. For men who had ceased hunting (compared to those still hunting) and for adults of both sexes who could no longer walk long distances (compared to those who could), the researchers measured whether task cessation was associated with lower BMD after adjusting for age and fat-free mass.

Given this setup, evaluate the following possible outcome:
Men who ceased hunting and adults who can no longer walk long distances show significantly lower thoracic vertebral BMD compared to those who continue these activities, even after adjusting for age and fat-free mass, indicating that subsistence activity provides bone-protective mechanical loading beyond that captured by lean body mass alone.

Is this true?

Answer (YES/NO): NO